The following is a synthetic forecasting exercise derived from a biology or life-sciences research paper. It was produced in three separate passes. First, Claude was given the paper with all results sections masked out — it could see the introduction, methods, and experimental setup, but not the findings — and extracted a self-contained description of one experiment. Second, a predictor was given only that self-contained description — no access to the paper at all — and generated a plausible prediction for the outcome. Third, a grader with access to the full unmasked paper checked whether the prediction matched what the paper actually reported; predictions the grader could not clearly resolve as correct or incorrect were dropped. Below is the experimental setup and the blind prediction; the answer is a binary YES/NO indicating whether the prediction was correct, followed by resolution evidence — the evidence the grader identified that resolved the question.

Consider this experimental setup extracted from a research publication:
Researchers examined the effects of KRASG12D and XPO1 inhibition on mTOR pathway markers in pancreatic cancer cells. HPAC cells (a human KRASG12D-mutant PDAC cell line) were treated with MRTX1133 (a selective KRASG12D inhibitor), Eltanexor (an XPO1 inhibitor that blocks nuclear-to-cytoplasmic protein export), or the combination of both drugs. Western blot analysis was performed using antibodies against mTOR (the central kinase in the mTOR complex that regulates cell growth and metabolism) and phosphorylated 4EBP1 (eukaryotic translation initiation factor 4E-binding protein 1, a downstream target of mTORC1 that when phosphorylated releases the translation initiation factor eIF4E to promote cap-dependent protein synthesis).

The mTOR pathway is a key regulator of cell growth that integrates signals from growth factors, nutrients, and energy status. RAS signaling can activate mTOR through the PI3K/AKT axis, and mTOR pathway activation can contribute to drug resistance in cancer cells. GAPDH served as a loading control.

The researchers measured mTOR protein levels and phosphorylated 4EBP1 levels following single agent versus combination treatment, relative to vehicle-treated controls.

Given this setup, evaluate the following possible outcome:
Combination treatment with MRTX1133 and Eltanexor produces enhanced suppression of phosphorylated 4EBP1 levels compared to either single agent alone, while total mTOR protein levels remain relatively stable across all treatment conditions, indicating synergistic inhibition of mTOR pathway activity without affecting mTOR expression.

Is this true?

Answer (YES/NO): NO